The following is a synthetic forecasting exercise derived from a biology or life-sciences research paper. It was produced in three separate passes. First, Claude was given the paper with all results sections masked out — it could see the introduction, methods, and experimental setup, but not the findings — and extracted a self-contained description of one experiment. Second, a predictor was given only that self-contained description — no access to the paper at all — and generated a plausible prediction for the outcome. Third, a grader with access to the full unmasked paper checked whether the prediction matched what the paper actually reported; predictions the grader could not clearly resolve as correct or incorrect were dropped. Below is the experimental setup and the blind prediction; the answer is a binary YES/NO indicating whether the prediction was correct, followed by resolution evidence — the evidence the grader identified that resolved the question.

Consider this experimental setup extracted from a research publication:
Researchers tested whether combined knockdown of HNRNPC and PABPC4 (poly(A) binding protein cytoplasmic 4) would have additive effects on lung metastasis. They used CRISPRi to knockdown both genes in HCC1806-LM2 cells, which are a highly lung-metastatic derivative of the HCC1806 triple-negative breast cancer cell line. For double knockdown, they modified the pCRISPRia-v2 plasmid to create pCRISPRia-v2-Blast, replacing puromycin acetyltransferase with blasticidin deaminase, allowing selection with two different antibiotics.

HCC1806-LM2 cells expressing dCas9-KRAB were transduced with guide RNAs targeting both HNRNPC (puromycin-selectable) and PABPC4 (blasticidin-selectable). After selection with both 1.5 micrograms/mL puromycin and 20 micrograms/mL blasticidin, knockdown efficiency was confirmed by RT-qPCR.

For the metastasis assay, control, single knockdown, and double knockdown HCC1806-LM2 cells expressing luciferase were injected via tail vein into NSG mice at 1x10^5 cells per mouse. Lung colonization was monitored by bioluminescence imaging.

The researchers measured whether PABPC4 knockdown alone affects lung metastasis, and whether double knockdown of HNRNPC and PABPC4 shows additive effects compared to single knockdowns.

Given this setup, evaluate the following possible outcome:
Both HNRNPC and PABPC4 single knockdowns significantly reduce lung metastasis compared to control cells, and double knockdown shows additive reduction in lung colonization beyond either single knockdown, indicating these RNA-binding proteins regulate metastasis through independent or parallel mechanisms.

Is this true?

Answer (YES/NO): NO